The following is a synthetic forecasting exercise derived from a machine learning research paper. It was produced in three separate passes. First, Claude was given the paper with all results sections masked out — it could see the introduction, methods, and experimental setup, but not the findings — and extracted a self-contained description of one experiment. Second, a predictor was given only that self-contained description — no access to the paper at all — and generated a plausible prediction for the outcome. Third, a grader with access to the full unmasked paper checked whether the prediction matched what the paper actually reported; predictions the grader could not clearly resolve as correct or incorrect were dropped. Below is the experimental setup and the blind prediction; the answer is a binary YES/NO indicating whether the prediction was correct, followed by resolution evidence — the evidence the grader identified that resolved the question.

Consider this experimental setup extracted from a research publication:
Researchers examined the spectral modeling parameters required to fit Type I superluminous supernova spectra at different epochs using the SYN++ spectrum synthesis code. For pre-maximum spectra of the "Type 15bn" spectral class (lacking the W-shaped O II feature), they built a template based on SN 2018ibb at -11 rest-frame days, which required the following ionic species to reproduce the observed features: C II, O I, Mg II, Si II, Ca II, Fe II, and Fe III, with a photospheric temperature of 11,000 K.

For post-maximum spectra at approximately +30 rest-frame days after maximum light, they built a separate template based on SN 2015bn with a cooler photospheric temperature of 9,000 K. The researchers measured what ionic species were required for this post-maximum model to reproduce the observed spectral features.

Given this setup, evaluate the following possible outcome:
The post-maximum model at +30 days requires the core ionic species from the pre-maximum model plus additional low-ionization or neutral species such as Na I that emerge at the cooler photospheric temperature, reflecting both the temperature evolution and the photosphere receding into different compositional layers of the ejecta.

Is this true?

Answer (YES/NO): YES